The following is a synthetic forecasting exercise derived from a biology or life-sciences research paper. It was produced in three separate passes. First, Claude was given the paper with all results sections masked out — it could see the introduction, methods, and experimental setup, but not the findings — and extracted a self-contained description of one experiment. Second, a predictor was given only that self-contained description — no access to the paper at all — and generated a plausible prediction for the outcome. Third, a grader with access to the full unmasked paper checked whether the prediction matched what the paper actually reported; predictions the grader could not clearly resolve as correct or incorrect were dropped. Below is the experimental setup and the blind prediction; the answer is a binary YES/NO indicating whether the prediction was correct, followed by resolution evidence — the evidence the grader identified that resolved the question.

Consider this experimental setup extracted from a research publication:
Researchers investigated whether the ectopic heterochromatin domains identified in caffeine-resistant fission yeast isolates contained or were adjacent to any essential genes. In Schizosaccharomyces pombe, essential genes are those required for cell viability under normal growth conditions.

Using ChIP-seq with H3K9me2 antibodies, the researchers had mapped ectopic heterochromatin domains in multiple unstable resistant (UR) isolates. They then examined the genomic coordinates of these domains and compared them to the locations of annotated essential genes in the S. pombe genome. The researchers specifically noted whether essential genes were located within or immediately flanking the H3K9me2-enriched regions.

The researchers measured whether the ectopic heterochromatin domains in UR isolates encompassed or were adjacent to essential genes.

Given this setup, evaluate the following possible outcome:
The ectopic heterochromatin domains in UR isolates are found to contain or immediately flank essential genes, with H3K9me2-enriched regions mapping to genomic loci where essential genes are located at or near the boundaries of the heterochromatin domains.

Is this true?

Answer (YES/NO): YES